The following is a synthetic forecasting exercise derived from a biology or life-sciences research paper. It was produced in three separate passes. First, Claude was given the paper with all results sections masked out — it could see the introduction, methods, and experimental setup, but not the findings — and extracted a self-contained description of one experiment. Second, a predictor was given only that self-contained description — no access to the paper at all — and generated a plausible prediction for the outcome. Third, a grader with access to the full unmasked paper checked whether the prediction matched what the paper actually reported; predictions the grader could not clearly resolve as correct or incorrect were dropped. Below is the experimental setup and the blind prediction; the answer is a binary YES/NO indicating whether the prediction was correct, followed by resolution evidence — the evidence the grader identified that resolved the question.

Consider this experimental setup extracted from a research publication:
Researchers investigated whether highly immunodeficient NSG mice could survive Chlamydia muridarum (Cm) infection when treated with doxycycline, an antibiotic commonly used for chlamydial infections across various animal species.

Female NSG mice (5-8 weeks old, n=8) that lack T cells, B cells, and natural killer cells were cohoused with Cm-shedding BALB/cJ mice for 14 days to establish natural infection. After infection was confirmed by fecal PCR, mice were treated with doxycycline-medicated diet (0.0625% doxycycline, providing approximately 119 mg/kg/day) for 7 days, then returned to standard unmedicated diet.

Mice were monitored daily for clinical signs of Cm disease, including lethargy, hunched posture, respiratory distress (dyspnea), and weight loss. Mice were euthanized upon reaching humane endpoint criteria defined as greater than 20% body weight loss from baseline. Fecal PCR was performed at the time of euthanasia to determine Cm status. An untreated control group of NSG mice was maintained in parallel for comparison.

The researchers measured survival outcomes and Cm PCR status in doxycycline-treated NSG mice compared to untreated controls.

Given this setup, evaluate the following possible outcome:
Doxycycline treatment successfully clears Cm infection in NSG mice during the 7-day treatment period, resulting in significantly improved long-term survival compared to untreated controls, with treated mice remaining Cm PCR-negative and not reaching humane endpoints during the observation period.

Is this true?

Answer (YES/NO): NO